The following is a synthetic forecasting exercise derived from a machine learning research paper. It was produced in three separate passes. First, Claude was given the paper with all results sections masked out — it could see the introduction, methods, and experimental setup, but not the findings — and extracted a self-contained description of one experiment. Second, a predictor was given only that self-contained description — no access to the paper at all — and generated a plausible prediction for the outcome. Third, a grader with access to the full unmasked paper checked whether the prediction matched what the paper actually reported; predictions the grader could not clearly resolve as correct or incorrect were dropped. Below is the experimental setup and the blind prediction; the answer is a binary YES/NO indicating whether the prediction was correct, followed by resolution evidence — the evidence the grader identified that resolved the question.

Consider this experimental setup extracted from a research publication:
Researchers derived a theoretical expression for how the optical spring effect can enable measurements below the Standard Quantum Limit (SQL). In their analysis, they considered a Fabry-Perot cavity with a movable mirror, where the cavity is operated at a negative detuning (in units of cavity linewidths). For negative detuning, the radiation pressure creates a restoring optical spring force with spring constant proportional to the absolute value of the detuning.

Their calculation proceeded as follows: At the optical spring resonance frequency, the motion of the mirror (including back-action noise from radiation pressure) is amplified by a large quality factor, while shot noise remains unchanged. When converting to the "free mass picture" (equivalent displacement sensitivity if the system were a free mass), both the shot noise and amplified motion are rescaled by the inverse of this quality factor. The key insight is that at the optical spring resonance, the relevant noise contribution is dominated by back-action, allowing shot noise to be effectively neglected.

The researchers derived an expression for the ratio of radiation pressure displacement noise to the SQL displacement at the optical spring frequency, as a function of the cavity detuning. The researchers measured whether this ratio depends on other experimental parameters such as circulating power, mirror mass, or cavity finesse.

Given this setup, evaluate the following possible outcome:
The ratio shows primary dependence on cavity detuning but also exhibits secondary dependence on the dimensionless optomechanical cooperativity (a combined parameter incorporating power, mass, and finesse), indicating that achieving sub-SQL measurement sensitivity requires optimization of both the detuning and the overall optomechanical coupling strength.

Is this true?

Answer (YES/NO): NO